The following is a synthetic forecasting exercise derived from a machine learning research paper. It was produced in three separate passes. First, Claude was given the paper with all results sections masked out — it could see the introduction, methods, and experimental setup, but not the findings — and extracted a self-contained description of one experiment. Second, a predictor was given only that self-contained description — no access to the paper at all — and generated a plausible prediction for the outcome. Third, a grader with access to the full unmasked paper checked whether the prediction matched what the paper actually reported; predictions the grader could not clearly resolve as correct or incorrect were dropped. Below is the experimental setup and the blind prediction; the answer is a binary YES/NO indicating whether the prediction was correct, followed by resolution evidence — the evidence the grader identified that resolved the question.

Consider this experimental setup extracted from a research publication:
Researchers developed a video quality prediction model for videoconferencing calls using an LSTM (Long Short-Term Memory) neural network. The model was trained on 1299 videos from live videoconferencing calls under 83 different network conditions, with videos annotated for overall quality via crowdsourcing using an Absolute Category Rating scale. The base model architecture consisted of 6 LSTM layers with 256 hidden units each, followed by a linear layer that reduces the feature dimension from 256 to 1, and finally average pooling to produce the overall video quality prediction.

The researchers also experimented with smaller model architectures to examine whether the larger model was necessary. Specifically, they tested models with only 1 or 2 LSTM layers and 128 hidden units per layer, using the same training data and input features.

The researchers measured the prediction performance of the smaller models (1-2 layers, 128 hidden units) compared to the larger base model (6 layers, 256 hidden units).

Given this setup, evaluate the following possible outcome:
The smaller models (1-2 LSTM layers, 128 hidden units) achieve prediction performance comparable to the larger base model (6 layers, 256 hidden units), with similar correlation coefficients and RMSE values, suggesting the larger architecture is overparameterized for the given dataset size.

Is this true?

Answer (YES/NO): YES